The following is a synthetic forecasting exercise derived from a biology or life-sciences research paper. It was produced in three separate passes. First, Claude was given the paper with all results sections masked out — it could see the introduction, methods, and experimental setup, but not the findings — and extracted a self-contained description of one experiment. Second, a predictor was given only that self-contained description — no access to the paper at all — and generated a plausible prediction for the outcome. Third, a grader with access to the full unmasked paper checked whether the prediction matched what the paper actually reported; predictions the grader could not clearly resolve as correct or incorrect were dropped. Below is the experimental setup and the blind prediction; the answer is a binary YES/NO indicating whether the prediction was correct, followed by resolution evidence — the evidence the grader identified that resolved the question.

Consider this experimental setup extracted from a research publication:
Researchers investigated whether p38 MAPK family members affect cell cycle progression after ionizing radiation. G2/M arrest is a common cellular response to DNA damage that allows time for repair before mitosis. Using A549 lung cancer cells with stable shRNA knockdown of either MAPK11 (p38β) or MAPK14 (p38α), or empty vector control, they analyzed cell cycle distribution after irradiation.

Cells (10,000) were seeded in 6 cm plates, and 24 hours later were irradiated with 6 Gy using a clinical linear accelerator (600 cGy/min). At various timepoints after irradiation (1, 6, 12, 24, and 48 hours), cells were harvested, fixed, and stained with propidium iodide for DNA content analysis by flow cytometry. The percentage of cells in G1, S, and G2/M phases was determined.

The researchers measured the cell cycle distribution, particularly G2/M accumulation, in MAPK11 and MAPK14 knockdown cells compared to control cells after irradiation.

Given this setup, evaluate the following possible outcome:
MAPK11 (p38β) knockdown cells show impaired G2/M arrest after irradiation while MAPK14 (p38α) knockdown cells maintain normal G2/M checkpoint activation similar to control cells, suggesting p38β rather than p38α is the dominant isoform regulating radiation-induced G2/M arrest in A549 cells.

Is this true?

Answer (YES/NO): NO